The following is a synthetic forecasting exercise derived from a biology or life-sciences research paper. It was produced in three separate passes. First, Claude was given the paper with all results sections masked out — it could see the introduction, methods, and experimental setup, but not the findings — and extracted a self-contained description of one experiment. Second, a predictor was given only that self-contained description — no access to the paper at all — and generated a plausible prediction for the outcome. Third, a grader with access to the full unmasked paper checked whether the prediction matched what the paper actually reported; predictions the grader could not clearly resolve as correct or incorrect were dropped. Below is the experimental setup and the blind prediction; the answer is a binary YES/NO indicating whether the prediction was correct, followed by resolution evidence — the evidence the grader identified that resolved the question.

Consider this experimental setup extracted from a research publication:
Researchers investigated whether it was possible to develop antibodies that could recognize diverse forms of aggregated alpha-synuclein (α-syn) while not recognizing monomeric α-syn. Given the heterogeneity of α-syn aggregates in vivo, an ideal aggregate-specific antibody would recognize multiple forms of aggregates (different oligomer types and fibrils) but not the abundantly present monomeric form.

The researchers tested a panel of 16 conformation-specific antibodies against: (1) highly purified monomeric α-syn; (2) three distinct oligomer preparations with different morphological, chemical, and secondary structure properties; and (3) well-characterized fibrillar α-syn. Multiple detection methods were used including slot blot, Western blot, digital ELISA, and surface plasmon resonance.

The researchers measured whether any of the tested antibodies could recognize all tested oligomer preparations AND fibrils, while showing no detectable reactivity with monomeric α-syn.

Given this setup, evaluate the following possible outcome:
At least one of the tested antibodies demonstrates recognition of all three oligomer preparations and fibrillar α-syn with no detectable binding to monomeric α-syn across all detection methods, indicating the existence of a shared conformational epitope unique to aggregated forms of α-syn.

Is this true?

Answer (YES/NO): NO